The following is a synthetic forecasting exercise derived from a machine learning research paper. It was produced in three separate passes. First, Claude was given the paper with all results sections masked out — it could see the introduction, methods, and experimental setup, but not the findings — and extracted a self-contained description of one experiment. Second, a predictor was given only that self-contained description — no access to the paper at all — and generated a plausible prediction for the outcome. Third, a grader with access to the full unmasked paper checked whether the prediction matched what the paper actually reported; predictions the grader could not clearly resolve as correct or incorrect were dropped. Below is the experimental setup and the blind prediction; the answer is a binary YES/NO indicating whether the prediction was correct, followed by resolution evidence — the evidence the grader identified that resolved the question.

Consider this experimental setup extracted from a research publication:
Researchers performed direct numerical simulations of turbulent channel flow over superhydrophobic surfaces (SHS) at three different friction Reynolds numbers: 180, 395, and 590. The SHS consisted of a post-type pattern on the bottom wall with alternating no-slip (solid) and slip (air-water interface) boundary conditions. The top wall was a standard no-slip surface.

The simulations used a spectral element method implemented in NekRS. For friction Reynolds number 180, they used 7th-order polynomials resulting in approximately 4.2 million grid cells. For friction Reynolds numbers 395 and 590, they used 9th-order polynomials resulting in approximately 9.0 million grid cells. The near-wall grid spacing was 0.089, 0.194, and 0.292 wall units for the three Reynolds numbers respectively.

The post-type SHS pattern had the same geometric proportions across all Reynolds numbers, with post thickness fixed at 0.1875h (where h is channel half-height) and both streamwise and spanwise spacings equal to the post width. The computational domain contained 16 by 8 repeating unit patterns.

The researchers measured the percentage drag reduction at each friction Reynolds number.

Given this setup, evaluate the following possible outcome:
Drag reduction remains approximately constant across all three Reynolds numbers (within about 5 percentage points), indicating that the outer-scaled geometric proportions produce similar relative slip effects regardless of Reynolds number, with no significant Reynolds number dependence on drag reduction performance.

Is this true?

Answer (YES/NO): NO